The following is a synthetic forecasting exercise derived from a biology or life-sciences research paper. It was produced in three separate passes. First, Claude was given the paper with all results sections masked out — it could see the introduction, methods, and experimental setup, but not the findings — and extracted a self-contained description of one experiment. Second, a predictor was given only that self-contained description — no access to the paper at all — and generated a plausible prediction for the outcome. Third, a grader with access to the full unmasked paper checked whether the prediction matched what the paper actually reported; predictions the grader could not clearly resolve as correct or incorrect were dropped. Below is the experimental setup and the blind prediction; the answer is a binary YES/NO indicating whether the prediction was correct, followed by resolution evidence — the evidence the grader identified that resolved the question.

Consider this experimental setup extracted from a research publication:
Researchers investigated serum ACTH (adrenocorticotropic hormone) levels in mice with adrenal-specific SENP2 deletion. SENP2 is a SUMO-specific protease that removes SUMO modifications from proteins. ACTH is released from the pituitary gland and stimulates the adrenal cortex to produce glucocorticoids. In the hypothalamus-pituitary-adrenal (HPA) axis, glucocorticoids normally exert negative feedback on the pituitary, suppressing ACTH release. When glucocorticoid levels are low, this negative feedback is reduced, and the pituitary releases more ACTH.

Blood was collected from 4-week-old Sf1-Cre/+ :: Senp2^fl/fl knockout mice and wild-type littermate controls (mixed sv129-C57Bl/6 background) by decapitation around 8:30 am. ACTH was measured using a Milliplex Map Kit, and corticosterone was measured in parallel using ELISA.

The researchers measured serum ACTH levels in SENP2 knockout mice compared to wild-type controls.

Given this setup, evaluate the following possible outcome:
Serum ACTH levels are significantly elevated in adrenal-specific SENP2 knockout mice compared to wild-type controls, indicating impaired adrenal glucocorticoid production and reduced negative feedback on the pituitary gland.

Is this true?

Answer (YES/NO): YES